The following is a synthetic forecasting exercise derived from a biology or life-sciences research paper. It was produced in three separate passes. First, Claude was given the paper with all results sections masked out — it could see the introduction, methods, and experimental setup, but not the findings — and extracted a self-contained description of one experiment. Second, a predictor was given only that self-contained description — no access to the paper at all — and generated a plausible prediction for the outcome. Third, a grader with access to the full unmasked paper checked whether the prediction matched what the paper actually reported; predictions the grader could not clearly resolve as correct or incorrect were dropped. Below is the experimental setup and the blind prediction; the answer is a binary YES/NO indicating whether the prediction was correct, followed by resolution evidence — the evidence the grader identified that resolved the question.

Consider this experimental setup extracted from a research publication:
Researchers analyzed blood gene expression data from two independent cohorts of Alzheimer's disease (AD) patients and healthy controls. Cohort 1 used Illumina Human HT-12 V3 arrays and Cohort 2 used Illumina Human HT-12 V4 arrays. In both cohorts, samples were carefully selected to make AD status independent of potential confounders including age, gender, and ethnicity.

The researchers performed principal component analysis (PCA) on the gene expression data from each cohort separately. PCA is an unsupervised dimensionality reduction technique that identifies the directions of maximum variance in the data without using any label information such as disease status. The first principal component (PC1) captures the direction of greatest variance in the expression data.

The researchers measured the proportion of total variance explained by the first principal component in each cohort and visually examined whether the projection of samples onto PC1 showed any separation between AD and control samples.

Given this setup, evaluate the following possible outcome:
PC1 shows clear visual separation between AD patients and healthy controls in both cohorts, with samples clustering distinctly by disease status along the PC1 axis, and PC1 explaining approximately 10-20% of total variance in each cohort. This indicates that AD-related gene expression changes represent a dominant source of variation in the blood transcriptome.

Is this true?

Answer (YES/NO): NO